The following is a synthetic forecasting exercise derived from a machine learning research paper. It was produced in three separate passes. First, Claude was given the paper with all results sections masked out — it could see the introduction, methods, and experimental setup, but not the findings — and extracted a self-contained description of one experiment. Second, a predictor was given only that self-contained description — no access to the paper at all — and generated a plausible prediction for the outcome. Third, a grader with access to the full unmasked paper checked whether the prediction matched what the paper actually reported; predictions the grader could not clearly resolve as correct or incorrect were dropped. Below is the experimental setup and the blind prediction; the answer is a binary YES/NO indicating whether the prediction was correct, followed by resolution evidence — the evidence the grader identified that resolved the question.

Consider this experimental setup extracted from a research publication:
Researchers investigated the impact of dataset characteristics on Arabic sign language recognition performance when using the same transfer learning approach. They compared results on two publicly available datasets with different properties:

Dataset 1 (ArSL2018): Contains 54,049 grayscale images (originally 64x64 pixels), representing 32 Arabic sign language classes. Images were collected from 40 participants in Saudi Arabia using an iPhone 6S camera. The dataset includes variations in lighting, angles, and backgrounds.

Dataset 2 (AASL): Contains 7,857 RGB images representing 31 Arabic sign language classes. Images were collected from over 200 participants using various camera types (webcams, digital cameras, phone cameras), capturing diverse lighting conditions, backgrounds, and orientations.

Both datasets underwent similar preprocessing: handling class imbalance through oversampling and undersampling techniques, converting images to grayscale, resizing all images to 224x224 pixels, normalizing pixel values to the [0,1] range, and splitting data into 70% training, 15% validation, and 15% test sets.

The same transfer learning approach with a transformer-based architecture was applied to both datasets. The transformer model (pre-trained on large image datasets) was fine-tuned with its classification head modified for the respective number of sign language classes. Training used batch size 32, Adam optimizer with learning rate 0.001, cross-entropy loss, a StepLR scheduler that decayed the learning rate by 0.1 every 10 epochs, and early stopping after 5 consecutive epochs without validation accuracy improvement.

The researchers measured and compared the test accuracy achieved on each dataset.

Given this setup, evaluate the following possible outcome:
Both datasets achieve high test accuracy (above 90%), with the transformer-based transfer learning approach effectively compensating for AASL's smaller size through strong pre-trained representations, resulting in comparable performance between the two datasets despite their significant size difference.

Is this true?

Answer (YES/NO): YES